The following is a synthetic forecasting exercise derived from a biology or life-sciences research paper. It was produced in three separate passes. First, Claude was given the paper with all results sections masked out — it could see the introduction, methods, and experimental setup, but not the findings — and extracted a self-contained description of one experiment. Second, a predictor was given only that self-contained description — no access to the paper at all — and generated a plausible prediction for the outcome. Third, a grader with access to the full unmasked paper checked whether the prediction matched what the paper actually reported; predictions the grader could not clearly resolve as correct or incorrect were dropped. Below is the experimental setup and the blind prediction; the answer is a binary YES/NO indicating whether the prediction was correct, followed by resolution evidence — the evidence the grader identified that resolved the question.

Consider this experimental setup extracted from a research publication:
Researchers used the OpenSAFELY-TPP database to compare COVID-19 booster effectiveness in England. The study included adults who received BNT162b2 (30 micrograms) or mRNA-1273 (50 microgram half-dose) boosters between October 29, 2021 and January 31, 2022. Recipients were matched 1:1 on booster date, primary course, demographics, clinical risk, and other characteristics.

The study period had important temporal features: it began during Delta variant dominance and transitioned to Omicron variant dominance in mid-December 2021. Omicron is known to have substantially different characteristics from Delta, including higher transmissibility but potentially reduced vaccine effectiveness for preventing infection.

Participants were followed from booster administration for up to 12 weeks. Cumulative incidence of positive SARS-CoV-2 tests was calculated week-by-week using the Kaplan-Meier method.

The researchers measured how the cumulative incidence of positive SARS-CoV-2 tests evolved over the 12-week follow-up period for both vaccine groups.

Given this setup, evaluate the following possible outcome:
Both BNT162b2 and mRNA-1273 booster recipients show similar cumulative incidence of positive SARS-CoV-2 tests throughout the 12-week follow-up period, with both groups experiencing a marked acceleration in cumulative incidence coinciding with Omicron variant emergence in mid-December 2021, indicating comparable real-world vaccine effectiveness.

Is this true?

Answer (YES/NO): NO